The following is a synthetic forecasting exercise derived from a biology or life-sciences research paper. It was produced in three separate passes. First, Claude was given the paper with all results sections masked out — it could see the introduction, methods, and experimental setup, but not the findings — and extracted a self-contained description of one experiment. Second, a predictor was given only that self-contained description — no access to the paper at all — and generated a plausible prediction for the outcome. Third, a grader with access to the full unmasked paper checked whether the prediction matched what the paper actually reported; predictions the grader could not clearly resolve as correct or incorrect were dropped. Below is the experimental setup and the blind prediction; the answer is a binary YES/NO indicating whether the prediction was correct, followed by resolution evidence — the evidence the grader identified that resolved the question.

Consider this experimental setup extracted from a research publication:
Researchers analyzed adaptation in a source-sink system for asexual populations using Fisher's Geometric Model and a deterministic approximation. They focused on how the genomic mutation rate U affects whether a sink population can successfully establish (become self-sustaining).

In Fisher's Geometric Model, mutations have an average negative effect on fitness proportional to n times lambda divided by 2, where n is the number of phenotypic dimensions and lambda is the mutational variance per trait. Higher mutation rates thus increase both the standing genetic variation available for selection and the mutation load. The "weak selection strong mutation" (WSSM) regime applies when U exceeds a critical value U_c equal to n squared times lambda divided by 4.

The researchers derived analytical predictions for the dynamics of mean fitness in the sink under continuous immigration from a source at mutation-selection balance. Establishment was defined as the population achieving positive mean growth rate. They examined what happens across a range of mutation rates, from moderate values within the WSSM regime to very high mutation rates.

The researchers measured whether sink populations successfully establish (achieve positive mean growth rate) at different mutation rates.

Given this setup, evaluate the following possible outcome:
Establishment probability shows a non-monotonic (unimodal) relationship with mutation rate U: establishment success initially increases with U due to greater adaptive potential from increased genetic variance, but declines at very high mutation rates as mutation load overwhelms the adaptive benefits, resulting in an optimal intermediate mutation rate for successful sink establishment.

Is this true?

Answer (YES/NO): NO